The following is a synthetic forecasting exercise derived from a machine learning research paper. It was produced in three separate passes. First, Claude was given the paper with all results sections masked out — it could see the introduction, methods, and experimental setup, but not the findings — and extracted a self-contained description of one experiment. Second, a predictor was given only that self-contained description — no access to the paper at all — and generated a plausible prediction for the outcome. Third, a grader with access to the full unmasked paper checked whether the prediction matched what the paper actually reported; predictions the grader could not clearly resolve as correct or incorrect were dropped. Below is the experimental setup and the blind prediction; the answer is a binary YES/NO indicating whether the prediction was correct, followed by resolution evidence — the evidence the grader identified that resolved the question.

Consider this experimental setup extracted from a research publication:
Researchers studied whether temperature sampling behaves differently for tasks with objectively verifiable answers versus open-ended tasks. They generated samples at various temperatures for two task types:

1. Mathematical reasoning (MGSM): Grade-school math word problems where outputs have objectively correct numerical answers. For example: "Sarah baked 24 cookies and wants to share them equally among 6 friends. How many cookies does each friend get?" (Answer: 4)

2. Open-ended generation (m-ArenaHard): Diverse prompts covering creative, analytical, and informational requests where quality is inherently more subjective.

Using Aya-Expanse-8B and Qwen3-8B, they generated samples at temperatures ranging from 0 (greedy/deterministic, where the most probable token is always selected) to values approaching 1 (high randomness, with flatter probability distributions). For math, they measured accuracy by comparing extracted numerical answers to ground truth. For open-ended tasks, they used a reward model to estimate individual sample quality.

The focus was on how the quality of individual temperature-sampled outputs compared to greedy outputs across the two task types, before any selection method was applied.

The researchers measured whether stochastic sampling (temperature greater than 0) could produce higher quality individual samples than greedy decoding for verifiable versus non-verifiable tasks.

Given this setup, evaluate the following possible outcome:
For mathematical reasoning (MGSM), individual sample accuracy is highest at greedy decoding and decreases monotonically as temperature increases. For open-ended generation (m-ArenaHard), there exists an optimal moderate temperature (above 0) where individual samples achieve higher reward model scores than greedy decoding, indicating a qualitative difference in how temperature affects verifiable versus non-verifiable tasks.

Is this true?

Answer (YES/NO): NO